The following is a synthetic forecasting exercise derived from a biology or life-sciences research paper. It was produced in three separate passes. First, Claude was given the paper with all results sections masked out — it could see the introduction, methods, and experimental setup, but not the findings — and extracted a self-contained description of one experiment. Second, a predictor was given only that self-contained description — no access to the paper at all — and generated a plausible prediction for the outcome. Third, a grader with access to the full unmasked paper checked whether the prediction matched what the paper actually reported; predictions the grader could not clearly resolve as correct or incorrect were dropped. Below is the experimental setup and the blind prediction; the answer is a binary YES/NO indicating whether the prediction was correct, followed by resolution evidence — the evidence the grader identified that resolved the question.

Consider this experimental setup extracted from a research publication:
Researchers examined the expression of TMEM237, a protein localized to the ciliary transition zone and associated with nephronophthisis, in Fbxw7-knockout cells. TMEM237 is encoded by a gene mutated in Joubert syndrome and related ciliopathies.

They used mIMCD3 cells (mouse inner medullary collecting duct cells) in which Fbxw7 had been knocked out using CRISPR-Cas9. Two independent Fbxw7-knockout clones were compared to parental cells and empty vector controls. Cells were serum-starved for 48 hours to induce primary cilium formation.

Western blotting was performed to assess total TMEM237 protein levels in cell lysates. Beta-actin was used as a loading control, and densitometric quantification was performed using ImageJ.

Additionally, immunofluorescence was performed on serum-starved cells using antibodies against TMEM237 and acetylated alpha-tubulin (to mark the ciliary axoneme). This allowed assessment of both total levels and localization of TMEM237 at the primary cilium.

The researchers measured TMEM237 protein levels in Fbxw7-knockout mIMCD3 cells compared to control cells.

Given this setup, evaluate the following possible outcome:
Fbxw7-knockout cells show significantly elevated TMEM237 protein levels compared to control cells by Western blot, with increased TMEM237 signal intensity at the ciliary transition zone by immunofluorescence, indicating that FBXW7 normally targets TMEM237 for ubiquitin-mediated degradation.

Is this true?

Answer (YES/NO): NO